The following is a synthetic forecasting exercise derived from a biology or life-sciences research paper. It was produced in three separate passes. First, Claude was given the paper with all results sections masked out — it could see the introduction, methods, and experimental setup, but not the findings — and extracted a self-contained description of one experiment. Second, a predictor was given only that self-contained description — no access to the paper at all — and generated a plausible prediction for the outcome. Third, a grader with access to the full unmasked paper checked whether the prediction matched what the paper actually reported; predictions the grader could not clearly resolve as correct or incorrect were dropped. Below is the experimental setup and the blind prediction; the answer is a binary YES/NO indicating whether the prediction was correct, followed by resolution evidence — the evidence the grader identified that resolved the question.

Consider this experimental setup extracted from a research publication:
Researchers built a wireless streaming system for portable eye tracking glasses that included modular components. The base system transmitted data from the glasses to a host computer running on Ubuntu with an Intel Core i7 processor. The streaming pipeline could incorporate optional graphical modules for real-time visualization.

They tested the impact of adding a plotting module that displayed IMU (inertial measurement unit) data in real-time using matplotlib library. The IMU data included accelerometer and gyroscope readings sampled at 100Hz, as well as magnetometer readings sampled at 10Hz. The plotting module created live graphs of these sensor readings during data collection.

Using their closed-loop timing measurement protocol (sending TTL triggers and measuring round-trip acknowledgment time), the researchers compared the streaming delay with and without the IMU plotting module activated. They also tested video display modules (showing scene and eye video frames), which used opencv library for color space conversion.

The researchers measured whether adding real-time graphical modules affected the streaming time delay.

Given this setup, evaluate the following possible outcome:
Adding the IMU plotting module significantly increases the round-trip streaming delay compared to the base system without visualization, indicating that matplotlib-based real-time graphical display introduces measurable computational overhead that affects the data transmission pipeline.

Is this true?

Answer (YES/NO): YES